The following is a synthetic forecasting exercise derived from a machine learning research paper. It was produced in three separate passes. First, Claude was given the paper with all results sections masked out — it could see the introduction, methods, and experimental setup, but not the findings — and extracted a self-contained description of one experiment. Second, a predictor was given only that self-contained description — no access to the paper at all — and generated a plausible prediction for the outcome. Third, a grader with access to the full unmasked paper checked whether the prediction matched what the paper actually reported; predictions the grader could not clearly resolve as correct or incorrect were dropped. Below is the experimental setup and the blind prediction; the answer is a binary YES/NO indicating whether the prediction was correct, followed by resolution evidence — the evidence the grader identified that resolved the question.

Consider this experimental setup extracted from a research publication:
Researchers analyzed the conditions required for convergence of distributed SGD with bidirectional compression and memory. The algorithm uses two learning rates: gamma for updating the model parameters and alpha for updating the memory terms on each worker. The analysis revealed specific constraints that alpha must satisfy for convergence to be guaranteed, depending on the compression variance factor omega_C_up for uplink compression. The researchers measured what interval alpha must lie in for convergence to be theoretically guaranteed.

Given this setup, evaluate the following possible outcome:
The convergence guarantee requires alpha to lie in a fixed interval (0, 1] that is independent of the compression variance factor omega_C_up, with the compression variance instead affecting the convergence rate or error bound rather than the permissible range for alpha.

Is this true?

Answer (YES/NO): NO